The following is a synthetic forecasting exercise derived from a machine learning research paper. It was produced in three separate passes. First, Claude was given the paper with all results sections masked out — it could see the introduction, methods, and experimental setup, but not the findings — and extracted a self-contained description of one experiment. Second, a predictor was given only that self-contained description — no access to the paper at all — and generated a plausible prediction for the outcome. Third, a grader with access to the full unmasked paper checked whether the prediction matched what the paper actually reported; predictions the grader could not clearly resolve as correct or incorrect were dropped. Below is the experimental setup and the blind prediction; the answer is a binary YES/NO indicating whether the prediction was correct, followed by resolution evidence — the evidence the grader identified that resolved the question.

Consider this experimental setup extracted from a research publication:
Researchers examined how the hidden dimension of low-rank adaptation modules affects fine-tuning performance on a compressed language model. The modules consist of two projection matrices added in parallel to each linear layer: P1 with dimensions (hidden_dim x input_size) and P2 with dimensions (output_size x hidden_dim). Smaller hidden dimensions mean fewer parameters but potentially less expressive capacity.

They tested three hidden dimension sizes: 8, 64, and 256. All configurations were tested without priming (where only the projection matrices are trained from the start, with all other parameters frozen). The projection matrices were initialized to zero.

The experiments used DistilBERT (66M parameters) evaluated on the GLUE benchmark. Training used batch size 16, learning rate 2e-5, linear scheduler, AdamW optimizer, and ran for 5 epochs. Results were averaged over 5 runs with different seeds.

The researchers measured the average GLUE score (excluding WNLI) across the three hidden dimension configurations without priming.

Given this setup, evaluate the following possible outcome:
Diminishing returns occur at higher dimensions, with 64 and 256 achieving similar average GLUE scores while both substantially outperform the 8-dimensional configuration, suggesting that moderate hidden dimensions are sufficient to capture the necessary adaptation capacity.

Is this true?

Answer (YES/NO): NO